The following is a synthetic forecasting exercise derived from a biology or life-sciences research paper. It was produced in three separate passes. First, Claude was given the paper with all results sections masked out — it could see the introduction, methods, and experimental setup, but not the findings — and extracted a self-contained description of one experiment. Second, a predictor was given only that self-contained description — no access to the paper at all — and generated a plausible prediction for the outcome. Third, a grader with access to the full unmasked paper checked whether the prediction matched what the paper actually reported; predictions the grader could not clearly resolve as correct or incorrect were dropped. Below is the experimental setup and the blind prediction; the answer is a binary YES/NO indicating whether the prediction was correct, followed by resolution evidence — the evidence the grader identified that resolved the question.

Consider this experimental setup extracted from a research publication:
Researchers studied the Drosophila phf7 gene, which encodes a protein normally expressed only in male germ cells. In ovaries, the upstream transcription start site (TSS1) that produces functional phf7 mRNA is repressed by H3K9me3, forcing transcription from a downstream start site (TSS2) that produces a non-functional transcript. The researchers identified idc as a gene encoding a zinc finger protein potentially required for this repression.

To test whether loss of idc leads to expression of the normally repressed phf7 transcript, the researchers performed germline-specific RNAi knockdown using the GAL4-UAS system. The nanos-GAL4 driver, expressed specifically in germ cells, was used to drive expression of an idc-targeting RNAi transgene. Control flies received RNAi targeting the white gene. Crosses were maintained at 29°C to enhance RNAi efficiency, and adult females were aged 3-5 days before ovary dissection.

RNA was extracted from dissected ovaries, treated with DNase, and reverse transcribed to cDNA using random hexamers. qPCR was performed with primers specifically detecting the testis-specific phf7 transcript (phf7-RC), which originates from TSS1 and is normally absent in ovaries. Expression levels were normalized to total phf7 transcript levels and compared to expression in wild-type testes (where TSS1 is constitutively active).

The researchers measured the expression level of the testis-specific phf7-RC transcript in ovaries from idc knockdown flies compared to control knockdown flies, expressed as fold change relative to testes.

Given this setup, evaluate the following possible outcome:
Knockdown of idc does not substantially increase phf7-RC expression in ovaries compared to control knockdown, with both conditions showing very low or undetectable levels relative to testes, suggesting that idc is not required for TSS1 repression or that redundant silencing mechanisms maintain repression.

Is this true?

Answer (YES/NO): NO